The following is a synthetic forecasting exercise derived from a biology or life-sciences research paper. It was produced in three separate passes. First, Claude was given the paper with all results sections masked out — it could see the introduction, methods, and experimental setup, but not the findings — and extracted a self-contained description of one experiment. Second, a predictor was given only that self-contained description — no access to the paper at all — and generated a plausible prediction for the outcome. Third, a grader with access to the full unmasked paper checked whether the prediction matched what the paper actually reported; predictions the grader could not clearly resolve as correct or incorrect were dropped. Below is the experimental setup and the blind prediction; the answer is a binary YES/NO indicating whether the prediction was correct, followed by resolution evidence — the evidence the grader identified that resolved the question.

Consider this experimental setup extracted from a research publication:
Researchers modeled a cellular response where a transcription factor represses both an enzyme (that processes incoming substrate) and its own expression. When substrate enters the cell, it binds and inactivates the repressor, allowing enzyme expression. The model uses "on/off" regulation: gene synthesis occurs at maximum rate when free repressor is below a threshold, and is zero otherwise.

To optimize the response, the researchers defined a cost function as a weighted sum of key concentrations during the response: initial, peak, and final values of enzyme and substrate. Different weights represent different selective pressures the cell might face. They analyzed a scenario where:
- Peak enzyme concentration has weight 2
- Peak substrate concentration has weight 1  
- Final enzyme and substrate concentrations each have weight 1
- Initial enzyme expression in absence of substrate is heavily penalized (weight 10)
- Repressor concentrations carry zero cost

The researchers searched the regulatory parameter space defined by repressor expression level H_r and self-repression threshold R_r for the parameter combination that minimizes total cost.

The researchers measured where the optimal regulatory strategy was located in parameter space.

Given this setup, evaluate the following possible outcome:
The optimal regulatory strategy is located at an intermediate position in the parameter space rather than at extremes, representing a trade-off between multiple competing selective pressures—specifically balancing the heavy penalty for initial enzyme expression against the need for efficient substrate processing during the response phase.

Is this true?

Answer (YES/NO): NO